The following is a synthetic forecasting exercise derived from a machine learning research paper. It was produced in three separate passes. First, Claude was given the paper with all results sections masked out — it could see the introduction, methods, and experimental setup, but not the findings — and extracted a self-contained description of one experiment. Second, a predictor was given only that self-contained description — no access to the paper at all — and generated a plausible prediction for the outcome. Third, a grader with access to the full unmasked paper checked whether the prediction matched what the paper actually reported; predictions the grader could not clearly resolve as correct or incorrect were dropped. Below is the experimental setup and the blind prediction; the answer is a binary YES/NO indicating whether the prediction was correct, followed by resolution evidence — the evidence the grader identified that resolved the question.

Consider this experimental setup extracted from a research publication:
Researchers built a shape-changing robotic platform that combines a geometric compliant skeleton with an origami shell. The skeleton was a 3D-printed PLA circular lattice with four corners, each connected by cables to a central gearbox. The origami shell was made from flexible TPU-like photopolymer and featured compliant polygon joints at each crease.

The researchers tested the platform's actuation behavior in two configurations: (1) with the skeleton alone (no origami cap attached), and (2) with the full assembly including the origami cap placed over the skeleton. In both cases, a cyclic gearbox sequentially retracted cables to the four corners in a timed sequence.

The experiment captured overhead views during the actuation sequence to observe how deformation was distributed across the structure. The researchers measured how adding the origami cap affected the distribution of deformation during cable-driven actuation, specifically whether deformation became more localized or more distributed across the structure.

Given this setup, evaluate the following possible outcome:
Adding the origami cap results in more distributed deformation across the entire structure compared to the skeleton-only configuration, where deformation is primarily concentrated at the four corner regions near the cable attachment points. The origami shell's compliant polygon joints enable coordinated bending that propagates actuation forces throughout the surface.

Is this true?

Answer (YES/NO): YES